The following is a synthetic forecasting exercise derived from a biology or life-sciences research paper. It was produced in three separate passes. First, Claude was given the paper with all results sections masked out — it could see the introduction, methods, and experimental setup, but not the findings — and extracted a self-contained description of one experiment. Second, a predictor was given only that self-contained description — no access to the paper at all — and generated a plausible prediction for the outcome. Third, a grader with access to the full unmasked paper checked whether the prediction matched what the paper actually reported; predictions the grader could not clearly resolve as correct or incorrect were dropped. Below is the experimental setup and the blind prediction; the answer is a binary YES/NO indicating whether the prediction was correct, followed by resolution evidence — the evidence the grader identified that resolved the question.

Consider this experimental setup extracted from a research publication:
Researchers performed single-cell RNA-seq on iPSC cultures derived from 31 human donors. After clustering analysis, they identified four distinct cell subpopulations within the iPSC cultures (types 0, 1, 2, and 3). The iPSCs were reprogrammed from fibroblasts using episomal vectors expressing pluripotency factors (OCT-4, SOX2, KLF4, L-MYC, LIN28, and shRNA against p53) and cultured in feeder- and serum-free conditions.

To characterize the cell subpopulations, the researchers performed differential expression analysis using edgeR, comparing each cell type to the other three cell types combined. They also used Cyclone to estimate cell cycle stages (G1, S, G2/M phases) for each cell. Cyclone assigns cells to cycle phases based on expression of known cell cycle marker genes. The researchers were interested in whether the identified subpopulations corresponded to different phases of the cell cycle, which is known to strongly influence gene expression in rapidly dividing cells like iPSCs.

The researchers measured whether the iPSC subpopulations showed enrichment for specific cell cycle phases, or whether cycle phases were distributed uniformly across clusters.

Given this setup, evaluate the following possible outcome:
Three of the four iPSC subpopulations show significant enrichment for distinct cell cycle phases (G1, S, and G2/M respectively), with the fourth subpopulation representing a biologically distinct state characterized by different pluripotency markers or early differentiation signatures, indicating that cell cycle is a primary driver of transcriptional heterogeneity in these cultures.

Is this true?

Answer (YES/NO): NO